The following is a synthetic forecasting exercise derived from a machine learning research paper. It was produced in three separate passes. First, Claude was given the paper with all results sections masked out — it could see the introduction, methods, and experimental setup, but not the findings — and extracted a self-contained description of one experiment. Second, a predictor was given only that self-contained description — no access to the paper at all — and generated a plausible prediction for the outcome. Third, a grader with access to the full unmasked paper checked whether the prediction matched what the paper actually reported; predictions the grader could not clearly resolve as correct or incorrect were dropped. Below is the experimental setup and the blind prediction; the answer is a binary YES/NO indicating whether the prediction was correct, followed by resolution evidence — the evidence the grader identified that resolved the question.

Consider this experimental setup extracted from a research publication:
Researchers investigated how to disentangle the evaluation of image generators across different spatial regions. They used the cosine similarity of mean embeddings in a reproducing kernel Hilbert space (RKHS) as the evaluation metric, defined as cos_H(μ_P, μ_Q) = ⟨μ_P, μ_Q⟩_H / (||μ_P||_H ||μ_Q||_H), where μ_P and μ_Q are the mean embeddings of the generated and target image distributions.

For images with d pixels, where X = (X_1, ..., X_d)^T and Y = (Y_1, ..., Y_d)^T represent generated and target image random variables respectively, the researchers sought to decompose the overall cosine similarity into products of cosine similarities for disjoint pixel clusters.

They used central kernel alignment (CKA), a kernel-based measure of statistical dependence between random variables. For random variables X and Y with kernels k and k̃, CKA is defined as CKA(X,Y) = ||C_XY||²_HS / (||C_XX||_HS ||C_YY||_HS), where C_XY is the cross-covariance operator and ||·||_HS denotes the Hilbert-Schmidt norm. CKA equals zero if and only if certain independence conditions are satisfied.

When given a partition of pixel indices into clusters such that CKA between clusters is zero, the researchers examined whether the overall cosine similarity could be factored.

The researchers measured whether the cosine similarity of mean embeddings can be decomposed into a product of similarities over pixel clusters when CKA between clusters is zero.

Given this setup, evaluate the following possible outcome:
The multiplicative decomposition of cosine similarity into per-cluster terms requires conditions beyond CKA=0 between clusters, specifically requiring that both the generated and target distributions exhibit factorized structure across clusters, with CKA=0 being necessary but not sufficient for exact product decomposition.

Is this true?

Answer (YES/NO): NO